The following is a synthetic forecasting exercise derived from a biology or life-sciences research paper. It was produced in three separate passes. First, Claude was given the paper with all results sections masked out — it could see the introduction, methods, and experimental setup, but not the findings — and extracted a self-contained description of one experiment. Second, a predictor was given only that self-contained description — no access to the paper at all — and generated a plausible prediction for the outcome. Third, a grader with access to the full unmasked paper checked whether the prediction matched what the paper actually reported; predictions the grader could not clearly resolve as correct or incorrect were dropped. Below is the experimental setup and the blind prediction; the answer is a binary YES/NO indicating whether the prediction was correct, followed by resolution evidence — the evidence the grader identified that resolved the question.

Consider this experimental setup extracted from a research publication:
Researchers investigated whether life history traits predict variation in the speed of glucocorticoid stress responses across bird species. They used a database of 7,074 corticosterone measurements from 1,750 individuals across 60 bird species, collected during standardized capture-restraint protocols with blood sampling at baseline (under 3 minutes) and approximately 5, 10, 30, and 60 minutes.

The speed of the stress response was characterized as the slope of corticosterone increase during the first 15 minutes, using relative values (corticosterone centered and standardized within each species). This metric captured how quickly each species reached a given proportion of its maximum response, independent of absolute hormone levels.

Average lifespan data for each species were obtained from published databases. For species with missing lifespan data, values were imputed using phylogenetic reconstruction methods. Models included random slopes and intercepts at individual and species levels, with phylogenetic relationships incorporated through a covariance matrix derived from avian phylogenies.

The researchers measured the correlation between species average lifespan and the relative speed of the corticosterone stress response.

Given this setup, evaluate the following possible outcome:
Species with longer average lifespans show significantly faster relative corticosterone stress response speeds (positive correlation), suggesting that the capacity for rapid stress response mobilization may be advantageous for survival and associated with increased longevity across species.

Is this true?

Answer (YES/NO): NO